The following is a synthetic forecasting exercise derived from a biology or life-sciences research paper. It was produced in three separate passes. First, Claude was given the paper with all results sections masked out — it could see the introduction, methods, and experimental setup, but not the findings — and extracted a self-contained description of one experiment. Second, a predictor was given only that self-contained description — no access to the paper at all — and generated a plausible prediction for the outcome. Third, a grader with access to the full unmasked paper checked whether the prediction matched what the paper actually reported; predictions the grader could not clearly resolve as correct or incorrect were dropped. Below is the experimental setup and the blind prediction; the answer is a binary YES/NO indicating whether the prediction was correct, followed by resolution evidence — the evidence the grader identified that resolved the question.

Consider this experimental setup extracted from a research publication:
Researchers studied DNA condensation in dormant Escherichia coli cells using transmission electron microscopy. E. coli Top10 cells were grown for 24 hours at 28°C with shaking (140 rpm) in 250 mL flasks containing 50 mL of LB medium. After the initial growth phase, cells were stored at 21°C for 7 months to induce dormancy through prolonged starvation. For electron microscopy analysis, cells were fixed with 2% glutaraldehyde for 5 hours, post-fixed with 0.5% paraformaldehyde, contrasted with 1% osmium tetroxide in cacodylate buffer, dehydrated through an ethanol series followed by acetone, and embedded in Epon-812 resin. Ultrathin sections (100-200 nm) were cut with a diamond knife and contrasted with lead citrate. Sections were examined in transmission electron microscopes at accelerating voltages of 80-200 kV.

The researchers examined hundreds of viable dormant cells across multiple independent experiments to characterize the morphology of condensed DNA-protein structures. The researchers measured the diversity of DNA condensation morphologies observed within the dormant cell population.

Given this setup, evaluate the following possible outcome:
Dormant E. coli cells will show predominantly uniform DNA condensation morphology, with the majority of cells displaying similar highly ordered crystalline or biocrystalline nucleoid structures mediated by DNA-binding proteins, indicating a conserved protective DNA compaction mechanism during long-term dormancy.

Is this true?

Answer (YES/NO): NO